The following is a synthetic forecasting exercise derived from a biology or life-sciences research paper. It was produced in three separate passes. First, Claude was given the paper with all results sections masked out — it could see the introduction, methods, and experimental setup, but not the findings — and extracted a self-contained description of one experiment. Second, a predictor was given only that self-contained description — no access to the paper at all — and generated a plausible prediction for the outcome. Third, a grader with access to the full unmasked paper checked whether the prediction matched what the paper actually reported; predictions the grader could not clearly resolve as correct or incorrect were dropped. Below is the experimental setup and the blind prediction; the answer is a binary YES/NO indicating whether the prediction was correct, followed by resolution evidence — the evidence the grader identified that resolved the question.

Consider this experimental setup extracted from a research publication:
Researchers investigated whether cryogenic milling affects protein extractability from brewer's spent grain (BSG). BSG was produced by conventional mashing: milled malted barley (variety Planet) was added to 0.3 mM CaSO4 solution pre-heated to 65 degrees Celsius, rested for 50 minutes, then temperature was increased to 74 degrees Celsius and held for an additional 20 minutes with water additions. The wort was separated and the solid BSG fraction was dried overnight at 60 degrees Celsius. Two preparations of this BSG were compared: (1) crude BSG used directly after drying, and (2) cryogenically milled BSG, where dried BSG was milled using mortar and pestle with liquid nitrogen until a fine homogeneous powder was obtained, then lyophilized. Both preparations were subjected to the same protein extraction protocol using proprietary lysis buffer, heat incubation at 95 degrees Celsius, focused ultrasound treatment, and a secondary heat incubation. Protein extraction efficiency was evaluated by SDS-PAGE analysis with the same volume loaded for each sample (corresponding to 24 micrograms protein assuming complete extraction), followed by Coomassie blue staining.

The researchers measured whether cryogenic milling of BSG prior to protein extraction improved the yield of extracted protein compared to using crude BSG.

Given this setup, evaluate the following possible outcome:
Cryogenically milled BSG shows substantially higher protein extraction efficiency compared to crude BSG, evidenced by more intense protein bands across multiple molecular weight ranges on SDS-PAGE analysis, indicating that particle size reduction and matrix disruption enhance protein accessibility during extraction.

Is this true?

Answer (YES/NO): NO